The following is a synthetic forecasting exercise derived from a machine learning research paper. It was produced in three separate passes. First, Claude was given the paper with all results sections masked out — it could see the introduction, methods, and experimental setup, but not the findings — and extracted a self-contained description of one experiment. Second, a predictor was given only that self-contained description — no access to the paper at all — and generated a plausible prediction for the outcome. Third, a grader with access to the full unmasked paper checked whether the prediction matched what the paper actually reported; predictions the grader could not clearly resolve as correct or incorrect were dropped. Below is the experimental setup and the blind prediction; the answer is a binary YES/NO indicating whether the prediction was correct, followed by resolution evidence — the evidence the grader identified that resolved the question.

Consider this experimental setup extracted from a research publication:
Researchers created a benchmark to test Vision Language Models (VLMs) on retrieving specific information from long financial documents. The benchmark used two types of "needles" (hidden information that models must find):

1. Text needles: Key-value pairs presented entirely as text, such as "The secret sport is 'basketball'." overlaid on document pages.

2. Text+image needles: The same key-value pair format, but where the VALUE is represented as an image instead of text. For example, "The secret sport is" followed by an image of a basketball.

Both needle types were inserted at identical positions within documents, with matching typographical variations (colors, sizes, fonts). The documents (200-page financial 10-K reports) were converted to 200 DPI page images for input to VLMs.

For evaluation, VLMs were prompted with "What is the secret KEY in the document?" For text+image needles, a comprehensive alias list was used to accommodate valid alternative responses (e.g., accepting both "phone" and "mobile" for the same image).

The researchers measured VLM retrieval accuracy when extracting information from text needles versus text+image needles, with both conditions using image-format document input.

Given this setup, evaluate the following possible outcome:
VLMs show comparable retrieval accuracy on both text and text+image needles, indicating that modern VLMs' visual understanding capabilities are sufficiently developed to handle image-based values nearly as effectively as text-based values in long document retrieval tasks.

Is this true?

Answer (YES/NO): NO